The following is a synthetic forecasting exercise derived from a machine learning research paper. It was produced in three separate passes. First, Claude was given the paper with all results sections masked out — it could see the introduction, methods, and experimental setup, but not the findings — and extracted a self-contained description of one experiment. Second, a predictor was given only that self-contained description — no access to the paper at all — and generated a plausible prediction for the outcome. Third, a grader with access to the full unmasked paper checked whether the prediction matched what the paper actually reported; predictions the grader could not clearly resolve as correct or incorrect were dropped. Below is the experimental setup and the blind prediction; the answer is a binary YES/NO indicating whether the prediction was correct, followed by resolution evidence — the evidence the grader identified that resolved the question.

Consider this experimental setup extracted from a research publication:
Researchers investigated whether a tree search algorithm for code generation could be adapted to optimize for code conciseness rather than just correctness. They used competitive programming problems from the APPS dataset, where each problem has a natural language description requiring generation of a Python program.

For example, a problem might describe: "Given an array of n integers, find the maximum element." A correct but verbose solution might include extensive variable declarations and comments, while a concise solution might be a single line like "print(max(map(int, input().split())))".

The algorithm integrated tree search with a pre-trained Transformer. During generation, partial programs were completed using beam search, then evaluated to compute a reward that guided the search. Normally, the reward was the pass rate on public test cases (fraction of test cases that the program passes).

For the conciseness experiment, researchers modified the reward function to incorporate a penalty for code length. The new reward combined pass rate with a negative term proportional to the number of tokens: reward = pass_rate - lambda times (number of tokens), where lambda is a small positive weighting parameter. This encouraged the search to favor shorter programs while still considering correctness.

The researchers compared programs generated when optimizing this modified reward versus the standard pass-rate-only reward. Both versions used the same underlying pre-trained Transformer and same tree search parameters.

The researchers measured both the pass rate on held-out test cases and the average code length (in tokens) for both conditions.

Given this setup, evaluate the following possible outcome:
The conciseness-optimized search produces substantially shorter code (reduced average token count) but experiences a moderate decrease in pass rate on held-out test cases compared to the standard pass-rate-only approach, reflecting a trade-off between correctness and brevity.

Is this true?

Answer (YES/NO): NO